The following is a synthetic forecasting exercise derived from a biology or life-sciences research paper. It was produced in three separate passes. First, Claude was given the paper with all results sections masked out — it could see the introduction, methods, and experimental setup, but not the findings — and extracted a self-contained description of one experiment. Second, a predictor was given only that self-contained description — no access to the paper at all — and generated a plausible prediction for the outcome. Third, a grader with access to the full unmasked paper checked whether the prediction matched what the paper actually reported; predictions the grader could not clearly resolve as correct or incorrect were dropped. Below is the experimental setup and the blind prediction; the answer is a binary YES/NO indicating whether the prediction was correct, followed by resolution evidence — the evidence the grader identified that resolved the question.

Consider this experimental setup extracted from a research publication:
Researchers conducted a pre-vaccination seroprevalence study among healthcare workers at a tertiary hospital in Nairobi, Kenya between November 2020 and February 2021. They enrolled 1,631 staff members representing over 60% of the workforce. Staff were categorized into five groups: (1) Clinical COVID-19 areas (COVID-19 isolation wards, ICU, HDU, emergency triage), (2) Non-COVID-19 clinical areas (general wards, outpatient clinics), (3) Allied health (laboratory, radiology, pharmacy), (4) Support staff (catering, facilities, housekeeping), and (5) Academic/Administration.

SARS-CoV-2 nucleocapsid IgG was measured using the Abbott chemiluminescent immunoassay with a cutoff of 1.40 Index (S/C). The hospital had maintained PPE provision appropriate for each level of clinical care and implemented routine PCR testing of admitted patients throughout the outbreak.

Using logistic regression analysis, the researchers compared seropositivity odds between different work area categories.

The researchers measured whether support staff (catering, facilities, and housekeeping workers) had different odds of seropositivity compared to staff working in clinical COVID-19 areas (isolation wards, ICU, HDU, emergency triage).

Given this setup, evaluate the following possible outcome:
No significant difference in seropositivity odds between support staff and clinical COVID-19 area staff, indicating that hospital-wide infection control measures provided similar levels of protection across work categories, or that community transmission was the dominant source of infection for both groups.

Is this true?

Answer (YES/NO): YES